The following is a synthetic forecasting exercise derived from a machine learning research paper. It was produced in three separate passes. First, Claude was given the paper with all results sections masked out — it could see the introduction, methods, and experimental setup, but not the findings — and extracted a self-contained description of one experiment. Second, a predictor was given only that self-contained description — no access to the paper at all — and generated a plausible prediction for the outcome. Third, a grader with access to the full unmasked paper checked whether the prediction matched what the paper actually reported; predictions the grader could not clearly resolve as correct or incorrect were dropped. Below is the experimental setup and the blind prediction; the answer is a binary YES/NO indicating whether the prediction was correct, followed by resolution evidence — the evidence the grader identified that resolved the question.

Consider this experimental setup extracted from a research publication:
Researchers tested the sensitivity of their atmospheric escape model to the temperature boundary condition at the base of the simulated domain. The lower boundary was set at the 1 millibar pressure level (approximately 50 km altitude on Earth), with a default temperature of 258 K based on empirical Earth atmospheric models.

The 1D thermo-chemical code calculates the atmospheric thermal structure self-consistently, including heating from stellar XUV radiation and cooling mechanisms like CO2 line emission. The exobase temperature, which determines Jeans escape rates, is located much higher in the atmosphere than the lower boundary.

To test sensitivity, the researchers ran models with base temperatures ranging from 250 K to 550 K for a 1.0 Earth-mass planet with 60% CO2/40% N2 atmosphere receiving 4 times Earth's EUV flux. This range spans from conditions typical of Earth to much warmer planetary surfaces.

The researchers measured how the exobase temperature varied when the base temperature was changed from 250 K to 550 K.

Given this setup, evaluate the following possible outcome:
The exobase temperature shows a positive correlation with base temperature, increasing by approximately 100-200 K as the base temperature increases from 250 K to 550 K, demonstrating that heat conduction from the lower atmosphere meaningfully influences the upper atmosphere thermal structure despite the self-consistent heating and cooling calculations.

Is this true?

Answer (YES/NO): NO